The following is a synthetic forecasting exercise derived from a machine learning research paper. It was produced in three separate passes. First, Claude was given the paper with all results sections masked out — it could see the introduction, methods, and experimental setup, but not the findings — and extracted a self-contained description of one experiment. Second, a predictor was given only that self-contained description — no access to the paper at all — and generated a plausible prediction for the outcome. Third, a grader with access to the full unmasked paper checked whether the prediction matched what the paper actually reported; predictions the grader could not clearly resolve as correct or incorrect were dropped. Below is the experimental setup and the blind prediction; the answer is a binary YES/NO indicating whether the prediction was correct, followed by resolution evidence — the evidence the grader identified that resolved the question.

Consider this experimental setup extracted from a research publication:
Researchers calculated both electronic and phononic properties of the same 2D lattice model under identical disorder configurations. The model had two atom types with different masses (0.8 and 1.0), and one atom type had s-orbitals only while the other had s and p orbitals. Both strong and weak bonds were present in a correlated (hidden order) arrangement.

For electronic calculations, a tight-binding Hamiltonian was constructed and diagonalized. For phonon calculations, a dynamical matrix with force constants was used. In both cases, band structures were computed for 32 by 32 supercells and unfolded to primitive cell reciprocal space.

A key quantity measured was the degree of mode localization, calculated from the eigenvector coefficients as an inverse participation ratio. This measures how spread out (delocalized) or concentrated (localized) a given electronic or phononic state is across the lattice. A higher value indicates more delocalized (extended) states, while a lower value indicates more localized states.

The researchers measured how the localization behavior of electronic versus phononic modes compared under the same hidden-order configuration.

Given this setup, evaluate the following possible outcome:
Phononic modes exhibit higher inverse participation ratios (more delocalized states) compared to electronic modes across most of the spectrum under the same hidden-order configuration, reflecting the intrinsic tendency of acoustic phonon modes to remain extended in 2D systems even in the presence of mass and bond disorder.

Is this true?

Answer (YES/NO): NO